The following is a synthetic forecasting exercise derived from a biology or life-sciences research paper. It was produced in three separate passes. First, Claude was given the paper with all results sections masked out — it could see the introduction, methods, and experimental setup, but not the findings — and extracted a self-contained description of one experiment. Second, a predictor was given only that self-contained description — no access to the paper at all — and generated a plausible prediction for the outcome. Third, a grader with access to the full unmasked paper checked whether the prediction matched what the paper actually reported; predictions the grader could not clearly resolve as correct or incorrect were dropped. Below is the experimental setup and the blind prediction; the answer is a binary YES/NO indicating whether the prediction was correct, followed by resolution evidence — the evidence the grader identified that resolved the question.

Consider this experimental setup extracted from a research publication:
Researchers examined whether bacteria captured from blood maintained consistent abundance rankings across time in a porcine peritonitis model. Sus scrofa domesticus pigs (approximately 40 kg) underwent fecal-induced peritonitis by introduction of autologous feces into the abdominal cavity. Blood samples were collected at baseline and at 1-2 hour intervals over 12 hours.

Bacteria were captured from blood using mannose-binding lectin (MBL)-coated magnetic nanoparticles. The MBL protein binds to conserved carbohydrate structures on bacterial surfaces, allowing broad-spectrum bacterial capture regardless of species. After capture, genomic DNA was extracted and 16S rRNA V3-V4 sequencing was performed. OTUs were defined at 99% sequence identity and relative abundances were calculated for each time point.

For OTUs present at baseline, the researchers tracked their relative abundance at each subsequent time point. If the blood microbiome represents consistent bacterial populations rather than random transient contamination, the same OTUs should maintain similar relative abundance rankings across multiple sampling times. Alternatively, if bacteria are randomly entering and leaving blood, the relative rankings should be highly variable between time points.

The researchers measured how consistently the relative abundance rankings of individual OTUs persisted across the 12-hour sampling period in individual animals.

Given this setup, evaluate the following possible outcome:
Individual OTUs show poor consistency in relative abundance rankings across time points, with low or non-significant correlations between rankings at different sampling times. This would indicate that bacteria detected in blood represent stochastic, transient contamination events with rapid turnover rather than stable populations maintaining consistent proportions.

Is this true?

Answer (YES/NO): NO